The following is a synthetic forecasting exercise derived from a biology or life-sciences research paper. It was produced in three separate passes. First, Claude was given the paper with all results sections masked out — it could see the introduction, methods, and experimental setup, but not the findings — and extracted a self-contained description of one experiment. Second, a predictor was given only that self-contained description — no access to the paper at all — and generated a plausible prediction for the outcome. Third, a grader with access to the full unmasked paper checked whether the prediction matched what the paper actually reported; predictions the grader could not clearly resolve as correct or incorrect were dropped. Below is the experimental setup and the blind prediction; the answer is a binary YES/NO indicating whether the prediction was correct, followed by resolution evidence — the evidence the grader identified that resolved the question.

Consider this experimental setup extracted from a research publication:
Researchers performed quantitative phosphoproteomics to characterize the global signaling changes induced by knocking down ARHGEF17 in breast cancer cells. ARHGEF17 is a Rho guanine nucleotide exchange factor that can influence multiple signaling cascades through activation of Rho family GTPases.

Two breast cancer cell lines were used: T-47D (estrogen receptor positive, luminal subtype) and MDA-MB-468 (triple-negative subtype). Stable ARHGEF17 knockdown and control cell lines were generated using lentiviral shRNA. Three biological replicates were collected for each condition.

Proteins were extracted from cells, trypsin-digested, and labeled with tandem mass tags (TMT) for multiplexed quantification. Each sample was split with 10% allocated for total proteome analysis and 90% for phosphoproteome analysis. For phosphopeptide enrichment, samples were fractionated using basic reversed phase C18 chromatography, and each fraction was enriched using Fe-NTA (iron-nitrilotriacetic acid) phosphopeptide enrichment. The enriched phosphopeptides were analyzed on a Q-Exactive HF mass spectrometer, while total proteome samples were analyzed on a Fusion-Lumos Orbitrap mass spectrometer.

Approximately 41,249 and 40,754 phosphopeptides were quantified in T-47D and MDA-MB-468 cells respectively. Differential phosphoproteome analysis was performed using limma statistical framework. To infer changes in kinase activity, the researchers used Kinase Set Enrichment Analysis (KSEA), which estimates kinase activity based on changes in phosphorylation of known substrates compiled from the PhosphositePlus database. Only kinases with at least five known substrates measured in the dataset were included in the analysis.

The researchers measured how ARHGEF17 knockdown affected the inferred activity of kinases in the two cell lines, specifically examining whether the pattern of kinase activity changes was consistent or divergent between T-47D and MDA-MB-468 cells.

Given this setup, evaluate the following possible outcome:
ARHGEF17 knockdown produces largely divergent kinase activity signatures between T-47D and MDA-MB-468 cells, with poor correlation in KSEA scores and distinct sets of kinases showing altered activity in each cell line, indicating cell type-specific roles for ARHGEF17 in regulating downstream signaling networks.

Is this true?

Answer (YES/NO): NO